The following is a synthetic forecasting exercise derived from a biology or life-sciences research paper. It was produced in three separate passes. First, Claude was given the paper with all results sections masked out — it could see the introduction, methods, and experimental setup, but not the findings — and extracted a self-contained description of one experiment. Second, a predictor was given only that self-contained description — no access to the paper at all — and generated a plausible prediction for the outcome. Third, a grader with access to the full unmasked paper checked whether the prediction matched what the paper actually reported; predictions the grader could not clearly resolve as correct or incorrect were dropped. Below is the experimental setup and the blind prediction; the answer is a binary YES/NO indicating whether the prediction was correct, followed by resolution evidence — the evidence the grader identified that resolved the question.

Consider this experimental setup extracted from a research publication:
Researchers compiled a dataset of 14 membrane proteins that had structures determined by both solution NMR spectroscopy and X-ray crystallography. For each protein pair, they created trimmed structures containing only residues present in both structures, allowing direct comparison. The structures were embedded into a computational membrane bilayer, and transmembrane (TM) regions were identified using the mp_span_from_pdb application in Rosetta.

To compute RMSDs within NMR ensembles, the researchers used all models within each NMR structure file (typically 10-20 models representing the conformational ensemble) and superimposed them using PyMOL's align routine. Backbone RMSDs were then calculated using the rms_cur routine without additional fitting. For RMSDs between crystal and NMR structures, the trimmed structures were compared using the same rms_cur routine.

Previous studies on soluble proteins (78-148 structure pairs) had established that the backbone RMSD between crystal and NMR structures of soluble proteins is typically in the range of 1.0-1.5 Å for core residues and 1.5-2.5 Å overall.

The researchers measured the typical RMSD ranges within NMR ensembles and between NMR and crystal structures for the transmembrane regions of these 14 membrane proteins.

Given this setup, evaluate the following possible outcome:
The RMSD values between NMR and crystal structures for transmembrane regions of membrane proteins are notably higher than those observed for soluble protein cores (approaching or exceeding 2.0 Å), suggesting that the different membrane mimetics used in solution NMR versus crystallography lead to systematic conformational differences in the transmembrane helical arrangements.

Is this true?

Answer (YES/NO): YES